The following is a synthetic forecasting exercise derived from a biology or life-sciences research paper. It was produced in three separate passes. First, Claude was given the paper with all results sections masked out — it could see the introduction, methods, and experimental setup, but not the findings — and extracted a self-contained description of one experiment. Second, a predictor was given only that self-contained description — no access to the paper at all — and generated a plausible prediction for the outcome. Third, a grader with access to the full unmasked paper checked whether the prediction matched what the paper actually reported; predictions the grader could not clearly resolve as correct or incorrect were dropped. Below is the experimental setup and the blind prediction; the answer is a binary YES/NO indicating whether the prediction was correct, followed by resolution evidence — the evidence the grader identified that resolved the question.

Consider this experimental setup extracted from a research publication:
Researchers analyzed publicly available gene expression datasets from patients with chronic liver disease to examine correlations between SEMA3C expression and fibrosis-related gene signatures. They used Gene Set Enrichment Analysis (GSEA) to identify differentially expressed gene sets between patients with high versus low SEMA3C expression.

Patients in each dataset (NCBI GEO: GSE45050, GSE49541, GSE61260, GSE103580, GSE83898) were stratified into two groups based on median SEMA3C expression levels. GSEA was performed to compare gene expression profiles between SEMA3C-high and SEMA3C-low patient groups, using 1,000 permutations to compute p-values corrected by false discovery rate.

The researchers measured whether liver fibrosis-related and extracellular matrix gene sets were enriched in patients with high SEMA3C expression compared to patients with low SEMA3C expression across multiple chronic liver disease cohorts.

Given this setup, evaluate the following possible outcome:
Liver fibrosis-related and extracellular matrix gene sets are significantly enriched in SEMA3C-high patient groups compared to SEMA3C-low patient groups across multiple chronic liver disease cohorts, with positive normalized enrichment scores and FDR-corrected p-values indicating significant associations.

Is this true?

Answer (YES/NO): YES